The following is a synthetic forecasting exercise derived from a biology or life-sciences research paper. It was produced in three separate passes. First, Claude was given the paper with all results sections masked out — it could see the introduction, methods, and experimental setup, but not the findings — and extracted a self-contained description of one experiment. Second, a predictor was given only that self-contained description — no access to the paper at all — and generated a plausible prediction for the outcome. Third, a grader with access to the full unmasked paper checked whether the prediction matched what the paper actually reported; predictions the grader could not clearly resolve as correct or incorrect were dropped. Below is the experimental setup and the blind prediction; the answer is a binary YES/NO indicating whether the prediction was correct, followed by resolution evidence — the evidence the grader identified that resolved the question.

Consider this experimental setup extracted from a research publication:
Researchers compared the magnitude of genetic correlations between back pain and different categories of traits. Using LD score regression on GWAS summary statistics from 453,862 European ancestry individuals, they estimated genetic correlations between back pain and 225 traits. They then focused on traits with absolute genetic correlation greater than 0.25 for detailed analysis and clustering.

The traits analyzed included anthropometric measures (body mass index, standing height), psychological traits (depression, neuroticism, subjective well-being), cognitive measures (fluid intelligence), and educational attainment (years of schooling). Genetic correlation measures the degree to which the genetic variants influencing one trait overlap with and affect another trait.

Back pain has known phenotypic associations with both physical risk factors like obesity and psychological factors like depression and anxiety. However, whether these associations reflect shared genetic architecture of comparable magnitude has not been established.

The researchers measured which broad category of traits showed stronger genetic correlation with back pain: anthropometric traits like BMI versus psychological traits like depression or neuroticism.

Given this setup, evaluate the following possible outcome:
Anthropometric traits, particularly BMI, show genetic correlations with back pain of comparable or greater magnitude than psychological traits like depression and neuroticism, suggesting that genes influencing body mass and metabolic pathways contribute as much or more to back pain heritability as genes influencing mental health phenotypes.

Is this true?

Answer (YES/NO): NO